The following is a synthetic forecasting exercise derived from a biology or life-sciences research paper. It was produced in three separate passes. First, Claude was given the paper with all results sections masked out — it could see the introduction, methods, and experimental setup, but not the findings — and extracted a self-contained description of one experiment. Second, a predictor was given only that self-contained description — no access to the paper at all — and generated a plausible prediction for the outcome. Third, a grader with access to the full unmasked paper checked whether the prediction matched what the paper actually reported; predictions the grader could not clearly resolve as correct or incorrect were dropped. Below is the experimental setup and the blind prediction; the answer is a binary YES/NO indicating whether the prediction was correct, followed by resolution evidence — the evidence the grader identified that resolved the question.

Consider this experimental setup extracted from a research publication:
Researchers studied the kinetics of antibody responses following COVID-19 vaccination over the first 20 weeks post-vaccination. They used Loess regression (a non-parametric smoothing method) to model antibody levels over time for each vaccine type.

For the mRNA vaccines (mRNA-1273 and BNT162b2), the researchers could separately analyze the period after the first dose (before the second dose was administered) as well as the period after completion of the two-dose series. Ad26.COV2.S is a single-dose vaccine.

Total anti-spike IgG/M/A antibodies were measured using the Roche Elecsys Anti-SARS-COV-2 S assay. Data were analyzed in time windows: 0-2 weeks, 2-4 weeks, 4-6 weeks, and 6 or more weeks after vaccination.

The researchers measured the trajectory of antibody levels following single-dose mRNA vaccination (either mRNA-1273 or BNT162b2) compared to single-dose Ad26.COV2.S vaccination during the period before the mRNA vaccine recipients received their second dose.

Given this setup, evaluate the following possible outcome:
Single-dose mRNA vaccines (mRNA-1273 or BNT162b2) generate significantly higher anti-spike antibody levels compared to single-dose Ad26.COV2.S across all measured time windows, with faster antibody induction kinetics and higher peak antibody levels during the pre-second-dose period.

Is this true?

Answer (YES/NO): NO